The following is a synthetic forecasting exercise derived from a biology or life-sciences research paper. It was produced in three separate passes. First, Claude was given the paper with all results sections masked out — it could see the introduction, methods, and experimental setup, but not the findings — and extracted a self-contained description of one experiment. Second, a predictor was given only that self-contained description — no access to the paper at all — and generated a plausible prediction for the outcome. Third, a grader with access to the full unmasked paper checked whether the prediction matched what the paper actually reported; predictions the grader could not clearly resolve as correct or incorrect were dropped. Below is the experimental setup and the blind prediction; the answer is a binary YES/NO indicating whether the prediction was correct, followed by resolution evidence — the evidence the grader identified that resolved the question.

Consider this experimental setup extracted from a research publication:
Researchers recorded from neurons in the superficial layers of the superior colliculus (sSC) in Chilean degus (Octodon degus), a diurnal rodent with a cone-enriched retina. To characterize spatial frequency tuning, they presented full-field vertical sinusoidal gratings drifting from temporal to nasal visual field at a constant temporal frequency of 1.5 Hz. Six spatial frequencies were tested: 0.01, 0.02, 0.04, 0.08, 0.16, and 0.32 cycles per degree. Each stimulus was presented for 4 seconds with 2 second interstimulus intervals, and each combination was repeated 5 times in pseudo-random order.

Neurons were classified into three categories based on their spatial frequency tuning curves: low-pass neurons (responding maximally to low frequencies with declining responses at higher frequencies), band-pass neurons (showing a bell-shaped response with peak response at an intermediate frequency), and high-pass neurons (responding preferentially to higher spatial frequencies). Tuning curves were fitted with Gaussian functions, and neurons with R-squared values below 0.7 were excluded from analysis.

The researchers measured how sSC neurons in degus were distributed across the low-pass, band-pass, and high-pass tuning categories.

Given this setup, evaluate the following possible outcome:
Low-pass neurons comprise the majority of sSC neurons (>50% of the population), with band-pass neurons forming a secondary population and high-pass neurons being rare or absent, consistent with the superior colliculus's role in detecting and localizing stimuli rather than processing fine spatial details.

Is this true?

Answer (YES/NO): NO